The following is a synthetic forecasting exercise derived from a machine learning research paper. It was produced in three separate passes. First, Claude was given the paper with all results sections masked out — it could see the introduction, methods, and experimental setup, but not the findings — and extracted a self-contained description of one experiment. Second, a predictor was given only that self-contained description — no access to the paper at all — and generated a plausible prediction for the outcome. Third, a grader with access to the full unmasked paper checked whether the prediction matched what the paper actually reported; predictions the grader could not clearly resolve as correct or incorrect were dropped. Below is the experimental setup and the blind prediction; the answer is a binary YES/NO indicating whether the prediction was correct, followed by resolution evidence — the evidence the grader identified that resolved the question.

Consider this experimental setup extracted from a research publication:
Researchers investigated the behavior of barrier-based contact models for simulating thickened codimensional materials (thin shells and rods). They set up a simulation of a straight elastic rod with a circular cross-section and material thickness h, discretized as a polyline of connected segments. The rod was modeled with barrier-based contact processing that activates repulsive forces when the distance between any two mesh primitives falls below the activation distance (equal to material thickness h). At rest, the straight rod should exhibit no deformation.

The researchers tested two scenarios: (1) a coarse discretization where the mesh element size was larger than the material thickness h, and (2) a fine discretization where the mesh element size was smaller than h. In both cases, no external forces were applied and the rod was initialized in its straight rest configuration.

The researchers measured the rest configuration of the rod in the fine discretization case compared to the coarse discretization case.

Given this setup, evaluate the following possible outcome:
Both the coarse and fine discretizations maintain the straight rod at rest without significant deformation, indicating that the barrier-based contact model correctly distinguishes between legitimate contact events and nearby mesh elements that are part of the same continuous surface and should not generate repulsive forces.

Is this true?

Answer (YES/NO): NO